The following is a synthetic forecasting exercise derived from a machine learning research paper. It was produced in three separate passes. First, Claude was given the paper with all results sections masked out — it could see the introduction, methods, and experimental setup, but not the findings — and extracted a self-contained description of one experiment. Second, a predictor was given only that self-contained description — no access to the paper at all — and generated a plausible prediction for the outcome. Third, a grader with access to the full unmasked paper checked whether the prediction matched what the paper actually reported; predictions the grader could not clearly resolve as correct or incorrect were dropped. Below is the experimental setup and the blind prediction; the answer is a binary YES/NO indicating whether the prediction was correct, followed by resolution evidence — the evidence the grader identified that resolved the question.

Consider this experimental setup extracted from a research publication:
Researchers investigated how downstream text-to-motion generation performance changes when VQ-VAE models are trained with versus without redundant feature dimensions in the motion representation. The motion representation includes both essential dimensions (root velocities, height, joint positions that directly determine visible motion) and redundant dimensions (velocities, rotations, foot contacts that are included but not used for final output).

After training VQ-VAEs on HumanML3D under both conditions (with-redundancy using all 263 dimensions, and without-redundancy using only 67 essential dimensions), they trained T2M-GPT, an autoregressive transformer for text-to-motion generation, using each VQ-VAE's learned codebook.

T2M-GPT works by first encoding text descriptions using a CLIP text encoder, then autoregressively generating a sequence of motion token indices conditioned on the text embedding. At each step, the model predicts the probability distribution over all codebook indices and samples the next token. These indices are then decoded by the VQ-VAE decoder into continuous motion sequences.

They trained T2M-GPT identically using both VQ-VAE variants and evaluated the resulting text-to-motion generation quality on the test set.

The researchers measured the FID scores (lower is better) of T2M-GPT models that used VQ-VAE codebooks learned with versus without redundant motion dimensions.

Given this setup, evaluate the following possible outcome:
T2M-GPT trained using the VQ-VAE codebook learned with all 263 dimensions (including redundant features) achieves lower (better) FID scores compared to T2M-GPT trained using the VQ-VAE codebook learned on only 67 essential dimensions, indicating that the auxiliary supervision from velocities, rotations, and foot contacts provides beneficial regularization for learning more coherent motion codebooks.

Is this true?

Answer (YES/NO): YES